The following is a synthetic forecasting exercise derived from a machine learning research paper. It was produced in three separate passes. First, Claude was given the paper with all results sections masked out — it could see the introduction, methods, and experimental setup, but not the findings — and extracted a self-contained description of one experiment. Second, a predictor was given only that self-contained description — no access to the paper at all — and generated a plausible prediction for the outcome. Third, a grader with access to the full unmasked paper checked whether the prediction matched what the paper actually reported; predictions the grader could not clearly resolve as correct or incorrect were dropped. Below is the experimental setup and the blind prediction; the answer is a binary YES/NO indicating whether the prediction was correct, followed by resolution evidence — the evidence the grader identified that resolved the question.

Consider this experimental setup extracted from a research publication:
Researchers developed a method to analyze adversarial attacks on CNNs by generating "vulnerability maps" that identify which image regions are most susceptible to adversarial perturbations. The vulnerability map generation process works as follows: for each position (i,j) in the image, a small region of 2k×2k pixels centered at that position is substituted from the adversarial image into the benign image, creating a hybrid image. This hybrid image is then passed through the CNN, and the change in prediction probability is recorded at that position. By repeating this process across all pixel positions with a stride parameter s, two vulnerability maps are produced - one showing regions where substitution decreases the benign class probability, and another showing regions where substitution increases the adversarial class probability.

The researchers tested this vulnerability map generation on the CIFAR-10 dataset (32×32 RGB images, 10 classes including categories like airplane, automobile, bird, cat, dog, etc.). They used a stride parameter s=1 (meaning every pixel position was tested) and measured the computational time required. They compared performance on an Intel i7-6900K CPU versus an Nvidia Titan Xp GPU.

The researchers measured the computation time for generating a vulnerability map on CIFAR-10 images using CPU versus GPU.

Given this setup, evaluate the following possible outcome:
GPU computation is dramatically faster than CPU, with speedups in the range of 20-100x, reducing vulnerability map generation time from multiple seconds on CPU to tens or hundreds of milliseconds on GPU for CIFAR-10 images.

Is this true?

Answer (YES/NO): NO